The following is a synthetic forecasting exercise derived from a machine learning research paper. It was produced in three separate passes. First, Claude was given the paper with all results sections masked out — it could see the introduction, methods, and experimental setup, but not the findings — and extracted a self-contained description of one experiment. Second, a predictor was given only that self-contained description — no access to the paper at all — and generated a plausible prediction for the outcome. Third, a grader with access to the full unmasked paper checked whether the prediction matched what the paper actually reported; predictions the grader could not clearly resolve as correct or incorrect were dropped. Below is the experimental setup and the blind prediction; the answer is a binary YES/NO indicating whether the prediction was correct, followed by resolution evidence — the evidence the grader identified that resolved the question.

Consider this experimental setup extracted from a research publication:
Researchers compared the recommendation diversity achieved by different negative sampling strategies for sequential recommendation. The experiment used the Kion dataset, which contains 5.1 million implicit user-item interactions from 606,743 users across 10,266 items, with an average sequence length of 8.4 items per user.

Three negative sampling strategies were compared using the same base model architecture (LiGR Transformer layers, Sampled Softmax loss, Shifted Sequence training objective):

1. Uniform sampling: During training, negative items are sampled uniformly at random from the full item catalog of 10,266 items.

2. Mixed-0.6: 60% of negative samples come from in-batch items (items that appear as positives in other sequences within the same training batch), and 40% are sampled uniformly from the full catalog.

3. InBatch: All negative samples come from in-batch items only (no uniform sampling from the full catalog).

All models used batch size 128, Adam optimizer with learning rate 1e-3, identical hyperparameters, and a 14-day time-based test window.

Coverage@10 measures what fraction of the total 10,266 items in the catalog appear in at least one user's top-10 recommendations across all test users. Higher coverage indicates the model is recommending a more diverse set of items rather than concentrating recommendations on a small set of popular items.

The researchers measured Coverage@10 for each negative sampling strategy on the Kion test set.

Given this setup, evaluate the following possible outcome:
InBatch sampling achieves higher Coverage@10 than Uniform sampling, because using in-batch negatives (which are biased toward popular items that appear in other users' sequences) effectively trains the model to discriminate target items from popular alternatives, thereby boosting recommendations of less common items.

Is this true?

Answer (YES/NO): YES